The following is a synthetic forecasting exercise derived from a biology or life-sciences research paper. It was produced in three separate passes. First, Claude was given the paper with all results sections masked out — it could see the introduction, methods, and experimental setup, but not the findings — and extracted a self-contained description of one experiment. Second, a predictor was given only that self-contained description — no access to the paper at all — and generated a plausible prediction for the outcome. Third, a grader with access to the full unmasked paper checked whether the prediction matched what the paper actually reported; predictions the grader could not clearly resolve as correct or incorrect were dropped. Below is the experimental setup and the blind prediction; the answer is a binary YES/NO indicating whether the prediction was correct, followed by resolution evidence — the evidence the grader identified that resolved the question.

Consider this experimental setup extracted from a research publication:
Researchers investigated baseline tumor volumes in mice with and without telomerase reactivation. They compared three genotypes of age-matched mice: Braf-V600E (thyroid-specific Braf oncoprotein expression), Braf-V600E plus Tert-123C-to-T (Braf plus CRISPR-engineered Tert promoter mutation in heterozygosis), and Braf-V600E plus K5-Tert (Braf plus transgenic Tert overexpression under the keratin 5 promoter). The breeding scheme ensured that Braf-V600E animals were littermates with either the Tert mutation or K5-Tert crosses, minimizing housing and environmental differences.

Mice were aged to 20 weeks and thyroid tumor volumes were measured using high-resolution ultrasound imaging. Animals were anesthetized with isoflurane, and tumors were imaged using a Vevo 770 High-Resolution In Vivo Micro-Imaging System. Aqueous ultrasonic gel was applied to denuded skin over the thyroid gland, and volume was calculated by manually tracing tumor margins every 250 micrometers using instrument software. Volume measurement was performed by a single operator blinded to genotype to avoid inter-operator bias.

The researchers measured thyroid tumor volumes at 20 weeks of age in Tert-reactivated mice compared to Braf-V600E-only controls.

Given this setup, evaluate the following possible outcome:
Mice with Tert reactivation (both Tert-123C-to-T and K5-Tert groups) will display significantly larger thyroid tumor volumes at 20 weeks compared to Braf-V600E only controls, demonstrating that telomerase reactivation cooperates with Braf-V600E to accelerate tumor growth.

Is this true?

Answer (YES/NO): NO